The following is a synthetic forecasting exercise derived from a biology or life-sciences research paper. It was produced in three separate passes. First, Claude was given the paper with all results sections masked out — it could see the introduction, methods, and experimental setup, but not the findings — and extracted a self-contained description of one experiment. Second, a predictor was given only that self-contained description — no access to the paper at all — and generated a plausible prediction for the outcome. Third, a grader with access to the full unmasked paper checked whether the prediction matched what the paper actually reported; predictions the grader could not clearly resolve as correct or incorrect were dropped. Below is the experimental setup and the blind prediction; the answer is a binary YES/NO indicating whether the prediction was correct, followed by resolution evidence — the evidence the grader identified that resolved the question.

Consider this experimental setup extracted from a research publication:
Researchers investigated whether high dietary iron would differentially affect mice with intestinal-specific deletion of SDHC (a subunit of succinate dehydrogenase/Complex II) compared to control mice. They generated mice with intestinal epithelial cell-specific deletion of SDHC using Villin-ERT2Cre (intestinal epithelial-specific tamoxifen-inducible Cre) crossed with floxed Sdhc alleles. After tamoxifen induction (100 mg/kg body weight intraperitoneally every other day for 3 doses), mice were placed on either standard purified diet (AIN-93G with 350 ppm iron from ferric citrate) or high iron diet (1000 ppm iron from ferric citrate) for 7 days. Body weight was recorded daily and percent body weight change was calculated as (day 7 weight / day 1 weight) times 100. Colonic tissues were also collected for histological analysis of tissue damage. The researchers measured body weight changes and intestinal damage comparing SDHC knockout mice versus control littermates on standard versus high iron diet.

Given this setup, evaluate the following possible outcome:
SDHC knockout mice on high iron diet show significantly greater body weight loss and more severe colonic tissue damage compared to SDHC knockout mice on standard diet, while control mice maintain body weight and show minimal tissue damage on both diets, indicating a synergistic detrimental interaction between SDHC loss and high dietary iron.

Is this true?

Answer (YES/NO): YES